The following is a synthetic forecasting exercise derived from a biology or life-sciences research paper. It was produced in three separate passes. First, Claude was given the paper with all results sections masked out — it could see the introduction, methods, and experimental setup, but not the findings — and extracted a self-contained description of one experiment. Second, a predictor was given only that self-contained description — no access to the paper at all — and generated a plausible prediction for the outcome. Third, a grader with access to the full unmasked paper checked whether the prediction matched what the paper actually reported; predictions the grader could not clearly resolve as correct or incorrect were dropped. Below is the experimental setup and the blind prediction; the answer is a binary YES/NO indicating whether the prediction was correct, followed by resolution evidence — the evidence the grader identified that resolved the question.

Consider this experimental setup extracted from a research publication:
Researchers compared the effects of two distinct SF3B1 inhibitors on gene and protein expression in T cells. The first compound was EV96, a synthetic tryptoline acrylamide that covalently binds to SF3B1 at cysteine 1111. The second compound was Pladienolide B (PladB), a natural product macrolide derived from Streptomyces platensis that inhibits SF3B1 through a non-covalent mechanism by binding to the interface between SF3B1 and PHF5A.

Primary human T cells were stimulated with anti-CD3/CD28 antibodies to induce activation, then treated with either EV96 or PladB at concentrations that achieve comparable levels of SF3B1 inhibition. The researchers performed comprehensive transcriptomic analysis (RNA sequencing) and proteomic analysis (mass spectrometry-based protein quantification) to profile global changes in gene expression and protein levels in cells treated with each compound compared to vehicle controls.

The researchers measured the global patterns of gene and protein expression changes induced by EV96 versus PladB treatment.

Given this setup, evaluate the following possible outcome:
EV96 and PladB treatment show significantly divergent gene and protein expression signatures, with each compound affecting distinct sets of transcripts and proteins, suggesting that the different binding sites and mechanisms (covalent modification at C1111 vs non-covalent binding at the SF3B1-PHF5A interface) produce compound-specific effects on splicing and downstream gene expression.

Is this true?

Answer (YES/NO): NO